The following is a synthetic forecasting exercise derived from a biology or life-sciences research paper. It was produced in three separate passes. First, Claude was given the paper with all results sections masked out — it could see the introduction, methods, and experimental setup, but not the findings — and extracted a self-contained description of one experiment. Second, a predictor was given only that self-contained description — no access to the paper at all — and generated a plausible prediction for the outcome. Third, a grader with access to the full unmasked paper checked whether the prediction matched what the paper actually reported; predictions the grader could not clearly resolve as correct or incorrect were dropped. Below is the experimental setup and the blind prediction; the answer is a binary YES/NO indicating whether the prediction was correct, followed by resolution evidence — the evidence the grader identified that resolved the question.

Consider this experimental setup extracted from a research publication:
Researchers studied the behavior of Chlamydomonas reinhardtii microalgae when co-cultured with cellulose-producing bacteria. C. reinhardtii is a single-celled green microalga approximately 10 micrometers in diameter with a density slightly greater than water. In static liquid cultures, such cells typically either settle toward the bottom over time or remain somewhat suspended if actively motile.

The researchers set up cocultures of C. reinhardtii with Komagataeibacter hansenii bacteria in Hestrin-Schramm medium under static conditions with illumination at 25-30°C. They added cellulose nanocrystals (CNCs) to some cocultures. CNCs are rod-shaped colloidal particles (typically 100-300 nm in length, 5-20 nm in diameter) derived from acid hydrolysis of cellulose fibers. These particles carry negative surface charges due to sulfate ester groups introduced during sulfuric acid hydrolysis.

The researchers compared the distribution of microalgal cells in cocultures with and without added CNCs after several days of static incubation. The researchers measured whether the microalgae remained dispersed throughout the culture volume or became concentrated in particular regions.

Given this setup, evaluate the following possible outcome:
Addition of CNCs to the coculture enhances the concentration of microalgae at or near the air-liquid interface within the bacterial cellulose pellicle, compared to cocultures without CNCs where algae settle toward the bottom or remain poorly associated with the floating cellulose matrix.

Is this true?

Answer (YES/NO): NO